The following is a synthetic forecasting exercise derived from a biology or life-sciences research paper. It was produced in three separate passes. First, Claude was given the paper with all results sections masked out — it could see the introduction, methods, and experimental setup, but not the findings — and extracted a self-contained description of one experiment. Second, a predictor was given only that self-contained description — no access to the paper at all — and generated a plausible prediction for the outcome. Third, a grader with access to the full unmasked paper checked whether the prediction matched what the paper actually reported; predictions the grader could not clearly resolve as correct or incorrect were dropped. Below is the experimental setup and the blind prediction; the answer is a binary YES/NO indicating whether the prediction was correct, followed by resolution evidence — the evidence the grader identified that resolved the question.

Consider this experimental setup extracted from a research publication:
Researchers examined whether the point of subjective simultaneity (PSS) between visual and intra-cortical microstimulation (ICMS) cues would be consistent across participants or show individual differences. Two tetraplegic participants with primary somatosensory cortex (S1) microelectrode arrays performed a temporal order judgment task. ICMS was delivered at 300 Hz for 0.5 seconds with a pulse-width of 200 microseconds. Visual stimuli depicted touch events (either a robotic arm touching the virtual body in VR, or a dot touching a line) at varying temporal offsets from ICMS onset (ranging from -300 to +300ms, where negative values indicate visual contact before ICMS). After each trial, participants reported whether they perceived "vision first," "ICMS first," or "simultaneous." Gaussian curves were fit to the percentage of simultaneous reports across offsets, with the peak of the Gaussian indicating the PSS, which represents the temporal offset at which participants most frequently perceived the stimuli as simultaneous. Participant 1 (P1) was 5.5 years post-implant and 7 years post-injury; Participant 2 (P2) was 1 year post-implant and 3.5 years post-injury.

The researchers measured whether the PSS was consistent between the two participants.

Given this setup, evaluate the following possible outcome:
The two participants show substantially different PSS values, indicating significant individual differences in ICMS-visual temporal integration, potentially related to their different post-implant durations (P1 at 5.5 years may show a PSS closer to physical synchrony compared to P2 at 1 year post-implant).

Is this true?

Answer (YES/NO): NO